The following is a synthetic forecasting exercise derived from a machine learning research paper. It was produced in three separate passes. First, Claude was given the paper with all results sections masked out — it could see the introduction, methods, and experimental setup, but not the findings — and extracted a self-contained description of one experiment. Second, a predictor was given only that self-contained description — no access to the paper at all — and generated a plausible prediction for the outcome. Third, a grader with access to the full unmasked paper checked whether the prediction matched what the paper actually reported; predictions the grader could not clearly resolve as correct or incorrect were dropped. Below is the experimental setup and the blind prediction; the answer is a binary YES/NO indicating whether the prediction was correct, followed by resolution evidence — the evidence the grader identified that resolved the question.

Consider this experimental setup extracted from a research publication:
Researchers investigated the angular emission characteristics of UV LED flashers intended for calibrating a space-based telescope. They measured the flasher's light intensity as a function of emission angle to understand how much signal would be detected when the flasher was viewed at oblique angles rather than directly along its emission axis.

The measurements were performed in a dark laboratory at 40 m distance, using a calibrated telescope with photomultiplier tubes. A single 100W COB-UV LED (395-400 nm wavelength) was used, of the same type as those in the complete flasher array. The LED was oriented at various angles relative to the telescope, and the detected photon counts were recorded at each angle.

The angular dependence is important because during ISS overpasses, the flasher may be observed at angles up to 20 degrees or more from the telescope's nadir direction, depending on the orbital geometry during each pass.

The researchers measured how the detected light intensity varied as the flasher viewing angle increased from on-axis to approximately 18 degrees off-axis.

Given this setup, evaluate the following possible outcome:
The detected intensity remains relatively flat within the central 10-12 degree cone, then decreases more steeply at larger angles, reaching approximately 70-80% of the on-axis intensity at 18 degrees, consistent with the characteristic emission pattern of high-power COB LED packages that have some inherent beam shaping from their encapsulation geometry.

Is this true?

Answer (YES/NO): NO